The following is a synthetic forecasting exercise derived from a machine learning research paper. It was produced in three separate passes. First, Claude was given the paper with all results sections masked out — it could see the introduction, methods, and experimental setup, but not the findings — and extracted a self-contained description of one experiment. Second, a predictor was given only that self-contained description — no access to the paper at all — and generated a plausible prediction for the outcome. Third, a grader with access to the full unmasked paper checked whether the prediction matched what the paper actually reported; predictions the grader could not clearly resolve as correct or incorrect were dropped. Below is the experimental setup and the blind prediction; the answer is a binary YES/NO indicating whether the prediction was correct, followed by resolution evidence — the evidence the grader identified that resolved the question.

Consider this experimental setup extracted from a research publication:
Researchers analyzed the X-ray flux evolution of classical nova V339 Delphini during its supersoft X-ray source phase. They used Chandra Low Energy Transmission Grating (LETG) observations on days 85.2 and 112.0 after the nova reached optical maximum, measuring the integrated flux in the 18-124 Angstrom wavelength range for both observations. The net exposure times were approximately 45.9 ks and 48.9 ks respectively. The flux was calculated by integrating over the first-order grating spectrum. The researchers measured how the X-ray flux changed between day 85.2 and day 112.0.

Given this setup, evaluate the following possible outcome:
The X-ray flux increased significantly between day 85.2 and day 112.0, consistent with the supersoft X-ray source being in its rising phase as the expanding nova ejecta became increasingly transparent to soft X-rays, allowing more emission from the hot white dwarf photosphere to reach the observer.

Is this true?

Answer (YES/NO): NO